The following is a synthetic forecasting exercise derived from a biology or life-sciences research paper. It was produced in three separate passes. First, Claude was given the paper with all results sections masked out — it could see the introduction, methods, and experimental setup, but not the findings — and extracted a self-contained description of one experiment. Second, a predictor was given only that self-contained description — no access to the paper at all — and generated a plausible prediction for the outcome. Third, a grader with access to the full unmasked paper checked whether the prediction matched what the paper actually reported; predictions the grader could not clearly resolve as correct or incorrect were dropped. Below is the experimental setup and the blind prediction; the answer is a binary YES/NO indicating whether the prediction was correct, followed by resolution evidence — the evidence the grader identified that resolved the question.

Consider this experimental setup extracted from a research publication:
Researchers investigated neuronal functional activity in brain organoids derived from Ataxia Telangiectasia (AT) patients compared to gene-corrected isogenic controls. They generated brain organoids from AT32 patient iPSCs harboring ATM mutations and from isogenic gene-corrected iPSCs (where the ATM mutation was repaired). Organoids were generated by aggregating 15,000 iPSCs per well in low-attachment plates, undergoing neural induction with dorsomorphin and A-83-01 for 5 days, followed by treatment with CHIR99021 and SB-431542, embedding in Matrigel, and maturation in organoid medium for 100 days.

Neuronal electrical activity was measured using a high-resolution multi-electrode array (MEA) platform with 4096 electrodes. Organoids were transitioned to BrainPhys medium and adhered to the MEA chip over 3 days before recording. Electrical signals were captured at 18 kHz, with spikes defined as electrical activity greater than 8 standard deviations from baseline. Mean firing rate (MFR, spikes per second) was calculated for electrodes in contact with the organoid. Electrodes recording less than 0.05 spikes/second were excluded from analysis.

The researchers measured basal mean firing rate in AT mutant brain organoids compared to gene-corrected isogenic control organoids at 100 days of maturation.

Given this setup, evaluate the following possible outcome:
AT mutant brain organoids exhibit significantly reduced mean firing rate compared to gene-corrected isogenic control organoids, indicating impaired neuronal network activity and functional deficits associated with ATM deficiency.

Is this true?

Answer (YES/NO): YES